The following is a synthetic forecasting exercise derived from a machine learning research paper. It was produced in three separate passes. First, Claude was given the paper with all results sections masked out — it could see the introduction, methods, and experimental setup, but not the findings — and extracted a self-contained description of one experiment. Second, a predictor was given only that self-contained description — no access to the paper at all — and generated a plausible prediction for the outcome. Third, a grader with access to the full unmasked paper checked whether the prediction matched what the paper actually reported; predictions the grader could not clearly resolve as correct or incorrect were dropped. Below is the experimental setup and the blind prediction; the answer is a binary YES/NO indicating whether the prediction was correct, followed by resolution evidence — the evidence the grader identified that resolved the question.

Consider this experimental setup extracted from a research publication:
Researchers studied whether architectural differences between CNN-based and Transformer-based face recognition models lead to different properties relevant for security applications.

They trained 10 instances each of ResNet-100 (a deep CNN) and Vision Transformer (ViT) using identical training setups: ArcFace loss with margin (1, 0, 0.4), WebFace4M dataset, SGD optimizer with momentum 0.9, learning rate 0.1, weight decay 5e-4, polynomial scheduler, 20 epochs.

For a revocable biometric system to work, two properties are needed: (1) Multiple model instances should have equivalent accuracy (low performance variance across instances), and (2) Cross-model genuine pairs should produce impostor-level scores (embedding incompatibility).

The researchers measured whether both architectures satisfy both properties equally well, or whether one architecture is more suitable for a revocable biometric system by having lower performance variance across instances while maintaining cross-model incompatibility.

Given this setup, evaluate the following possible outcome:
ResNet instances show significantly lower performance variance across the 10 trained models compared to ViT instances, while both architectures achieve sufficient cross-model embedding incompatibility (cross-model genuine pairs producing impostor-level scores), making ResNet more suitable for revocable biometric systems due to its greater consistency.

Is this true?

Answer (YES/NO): YES